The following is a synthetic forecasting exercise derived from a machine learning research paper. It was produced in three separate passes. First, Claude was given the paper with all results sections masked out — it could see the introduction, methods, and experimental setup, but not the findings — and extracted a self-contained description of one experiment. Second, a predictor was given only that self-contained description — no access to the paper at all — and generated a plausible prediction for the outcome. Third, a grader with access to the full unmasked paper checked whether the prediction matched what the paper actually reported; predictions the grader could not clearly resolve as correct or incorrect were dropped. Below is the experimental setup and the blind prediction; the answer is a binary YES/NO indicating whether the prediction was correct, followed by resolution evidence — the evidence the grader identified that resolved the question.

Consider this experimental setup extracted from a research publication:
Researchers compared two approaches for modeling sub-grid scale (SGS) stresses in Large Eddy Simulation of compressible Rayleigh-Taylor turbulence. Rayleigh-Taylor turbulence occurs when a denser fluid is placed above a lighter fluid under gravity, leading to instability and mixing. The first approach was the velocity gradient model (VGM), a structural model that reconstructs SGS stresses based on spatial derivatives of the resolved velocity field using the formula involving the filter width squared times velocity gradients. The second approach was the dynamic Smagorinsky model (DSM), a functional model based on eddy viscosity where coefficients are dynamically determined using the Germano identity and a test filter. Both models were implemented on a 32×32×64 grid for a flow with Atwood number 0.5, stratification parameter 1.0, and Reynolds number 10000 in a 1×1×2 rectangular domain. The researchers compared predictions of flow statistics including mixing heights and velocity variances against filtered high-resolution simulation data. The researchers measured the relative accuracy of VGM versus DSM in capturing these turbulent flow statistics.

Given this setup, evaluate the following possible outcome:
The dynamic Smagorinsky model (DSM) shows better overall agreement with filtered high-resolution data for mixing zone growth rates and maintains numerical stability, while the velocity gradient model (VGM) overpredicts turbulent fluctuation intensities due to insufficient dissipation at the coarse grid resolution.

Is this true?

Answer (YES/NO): NO